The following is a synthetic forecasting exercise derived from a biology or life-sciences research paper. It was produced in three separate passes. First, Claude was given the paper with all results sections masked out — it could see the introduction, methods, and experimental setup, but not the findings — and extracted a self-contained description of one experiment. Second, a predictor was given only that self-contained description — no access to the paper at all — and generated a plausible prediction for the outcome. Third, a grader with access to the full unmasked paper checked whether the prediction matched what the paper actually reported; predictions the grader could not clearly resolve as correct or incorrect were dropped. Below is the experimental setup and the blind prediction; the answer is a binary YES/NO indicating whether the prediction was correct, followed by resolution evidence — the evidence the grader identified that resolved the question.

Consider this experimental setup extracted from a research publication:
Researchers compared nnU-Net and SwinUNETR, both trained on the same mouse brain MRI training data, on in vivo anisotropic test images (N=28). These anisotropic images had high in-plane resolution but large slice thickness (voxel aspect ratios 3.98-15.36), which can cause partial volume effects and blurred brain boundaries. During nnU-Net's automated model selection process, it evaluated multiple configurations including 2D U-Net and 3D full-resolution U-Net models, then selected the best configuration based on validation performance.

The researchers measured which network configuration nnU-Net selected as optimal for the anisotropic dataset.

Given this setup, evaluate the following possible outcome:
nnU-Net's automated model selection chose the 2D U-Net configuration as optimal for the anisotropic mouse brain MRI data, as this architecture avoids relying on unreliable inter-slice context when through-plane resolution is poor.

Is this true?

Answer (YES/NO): YES